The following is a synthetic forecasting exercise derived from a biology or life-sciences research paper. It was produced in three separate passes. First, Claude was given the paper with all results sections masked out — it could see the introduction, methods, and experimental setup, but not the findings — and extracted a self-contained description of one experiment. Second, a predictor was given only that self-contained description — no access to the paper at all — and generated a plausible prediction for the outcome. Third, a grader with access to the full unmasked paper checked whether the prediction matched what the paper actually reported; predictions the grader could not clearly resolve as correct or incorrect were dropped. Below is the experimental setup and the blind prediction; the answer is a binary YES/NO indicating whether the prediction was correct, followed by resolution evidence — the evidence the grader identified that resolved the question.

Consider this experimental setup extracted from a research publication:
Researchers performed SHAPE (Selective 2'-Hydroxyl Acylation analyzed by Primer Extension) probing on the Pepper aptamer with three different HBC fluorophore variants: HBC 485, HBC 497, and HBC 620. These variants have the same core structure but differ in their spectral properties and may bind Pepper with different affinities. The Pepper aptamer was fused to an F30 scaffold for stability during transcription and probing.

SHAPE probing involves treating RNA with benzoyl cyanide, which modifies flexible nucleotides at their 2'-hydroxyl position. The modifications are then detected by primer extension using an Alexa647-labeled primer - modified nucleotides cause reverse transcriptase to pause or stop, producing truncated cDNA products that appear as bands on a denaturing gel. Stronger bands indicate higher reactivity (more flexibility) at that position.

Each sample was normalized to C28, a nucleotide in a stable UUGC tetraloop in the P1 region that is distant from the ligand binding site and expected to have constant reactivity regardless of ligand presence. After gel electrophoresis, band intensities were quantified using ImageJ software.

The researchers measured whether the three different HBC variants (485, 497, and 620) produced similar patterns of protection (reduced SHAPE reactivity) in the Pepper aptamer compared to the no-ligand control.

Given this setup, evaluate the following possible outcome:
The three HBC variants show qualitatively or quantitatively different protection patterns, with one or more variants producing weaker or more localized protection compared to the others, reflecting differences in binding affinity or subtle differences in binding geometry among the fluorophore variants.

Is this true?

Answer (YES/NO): NO